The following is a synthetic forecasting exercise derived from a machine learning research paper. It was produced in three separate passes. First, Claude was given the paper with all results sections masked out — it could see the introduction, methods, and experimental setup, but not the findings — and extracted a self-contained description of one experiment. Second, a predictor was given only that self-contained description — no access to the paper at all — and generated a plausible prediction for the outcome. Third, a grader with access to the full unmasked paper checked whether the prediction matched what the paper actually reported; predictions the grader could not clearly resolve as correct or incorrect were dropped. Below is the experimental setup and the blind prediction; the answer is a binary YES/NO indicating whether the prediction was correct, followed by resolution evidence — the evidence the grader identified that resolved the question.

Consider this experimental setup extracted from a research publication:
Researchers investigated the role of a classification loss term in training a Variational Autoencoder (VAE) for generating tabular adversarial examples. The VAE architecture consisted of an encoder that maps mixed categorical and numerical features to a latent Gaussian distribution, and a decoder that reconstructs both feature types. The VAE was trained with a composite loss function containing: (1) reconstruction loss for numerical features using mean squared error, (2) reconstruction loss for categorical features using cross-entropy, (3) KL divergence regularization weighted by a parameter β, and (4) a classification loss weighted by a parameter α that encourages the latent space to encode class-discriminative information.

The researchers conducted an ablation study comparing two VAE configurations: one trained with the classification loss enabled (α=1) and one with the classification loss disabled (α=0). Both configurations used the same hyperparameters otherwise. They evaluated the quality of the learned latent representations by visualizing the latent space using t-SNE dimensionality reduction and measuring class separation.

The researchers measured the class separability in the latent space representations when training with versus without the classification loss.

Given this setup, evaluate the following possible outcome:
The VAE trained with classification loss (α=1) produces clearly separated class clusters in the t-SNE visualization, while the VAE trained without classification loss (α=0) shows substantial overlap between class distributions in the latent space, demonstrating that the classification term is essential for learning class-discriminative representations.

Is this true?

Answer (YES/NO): YES